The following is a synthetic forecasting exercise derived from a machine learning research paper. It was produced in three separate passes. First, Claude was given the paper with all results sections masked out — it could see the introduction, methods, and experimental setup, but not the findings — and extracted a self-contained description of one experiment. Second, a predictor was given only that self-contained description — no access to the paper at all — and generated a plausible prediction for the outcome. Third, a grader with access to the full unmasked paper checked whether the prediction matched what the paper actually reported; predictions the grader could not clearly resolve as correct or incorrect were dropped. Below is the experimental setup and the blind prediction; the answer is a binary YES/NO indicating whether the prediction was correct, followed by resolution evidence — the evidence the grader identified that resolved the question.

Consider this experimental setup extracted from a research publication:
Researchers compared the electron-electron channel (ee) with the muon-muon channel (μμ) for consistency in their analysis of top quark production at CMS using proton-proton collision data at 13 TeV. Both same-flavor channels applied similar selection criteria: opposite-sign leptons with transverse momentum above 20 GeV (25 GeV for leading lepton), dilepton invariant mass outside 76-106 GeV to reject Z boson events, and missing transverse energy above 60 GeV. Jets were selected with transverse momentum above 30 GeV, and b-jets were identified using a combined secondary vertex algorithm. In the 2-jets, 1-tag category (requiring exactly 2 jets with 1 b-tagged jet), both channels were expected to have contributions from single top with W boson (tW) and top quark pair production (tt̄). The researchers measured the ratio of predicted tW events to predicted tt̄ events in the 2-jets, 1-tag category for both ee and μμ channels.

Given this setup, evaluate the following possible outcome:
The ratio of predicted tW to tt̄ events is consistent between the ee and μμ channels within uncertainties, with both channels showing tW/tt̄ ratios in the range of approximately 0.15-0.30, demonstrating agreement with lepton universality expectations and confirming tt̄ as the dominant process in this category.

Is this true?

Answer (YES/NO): NO